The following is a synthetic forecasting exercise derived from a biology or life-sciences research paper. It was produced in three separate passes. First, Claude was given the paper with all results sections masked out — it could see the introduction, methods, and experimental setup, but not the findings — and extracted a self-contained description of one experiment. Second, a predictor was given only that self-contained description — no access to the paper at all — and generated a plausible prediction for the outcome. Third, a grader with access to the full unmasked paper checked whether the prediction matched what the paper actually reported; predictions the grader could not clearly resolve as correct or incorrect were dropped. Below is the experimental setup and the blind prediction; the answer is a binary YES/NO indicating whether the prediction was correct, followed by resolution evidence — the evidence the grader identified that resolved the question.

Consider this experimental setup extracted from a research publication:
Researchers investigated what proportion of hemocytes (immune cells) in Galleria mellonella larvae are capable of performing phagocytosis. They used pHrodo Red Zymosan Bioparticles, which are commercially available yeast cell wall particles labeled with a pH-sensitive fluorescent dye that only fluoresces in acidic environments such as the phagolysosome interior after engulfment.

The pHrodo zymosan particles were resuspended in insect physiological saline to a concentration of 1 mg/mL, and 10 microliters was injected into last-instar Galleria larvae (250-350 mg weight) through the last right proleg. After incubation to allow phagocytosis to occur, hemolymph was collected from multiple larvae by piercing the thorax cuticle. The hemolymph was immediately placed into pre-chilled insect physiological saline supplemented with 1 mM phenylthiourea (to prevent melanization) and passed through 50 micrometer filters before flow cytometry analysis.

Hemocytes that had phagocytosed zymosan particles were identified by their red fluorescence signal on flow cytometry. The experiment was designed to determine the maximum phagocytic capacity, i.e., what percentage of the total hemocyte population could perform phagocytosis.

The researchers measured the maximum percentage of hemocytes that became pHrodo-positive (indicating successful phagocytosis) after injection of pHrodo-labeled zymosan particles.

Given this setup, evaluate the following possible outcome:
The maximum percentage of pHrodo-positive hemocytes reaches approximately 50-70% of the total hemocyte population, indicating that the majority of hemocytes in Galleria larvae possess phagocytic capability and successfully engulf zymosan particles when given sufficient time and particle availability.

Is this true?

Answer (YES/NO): NO